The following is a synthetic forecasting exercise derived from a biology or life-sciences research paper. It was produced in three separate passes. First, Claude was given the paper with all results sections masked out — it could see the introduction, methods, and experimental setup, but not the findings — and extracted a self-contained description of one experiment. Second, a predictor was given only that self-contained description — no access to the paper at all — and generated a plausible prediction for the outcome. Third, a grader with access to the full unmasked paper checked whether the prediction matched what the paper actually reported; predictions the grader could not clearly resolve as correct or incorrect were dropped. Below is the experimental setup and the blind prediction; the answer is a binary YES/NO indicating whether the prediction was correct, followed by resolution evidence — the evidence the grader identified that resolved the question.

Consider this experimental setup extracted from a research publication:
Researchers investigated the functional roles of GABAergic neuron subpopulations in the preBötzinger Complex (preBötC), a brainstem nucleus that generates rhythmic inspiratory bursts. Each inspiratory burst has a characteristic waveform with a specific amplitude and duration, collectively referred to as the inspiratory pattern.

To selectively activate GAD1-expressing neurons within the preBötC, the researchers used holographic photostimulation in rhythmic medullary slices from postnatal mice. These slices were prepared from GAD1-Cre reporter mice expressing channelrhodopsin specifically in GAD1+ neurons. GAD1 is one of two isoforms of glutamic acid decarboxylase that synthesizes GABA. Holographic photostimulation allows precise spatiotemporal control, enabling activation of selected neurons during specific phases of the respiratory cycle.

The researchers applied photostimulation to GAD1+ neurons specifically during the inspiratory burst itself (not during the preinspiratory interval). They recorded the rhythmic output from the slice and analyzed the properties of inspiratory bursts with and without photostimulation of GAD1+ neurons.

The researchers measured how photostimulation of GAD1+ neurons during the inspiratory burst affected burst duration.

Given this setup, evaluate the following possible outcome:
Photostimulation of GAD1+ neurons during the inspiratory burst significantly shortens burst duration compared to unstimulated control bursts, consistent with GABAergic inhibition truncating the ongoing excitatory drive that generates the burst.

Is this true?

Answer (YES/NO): NO